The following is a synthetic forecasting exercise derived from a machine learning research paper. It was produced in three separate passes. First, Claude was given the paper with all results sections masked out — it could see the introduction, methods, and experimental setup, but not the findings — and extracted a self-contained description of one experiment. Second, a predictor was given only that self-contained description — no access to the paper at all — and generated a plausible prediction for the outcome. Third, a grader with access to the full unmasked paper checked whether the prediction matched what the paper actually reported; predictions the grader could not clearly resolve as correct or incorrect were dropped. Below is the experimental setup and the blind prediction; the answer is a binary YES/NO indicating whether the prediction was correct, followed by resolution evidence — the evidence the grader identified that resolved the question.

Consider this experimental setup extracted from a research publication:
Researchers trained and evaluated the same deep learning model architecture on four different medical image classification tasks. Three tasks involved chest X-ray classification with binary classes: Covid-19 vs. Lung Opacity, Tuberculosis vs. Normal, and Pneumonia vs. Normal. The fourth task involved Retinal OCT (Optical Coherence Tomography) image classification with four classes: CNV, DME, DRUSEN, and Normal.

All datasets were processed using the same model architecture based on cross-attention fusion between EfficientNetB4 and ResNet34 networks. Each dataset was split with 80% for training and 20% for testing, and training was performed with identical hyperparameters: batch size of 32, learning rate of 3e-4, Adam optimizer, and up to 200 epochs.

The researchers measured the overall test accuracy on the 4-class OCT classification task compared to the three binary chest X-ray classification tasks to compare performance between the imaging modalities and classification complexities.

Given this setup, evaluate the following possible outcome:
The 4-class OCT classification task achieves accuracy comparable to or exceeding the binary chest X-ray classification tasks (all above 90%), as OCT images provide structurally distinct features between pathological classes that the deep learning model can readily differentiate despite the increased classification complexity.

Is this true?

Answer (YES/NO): NO